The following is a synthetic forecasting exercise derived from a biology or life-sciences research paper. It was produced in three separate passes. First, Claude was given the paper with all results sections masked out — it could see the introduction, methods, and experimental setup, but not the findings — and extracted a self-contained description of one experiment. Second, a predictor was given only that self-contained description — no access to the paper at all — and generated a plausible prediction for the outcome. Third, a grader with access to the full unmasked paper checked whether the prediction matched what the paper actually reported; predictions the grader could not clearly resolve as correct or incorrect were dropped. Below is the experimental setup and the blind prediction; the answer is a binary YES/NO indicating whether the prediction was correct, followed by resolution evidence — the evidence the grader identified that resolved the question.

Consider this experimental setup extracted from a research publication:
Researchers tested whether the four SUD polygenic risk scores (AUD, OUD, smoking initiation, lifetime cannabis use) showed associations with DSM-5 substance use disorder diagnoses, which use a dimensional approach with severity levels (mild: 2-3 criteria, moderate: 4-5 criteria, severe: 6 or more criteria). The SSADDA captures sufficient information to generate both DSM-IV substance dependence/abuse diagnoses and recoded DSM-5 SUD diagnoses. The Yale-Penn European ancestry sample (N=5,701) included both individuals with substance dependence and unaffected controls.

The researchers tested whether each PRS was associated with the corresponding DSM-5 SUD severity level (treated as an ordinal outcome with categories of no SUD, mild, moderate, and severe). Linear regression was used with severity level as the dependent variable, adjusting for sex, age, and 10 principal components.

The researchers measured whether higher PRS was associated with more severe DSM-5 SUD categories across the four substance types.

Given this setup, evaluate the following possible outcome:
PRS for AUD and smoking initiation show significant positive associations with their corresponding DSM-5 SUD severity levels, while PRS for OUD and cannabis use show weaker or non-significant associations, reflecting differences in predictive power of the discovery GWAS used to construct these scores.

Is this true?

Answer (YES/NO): NO